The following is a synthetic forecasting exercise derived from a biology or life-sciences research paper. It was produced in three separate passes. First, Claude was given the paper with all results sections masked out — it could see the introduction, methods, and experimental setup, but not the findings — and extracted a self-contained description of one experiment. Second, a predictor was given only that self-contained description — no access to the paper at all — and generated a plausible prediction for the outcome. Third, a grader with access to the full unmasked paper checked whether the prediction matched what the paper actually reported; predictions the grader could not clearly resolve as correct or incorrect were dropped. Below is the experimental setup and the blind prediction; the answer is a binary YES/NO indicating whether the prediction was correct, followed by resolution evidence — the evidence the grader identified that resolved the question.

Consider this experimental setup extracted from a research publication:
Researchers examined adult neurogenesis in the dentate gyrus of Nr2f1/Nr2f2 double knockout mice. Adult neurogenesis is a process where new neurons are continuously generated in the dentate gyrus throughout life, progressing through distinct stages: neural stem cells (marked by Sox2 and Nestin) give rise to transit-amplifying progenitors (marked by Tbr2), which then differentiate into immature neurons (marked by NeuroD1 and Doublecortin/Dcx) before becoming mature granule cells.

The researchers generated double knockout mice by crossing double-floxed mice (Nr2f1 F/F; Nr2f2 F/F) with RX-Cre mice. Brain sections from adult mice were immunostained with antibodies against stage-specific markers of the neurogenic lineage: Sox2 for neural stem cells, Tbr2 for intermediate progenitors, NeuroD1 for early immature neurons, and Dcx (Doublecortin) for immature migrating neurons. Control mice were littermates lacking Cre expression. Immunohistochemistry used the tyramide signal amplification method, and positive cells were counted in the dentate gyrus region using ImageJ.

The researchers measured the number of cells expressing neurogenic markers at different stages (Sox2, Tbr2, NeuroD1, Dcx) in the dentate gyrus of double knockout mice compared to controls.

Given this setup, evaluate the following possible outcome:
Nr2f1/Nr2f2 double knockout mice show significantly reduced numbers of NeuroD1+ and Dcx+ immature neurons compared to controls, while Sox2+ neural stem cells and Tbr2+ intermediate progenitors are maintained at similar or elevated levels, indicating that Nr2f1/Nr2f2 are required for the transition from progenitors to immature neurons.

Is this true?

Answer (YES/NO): NO